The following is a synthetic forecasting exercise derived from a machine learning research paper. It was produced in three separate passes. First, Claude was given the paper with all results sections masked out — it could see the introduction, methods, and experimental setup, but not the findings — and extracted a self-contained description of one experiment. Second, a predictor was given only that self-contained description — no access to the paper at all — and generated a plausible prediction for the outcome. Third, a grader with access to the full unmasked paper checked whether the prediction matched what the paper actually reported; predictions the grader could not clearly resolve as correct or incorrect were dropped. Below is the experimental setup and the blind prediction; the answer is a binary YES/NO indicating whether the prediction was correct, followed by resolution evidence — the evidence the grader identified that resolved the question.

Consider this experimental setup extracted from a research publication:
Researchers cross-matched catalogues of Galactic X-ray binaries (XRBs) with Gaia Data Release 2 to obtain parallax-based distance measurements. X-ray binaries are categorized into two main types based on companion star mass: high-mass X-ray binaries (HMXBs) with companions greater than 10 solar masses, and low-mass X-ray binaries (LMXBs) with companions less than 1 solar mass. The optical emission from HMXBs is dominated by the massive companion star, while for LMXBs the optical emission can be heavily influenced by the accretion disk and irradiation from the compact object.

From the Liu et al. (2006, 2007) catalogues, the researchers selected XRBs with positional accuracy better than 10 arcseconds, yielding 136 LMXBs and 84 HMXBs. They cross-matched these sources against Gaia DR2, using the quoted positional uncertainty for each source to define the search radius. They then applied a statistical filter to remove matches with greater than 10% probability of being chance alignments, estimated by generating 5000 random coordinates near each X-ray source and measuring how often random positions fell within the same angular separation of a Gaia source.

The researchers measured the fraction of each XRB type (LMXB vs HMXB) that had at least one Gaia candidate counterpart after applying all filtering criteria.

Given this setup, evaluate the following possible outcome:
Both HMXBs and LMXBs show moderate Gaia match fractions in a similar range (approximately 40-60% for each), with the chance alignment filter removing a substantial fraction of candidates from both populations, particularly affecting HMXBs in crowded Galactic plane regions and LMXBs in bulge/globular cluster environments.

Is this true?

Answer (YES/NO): NO